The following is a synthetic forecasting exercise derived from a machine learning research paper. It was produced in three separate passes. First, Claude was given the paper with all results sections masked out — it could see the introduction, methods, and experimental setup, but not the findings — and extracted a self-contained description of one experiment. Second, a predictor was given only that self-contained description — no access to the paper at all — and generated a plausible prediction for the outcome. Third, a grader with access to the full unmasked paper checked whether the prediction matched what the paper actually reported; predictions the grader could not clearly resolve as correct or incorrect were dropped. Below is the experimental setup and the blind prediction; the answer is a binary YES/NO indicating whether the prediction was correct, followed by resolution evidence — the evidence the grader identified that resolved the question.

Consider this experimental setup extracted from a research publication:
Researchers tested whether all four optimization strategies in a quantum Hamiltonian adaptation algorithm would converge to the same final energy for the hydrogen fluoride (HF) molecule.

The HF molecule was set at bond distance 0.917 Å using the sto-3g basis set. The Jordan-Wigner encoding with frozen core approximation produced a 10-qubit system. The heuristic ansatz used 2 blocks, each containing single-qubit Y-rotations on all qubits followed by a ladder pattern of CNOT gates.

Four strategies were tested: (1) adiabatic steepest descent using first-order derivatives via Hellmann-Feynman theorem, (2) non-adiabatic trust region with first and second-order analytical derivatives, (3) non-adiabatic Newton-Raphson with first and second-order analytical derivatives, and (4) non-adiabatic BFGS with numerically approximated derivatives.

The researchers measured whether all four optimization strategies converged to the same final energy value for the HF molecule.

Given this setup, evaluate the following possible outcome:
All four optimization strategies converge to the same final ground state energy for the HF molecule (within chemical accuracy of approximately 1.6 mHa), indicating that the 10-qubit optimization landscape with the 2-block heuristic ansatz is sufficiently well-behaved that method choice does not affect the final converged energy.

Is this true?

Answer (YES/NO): YES